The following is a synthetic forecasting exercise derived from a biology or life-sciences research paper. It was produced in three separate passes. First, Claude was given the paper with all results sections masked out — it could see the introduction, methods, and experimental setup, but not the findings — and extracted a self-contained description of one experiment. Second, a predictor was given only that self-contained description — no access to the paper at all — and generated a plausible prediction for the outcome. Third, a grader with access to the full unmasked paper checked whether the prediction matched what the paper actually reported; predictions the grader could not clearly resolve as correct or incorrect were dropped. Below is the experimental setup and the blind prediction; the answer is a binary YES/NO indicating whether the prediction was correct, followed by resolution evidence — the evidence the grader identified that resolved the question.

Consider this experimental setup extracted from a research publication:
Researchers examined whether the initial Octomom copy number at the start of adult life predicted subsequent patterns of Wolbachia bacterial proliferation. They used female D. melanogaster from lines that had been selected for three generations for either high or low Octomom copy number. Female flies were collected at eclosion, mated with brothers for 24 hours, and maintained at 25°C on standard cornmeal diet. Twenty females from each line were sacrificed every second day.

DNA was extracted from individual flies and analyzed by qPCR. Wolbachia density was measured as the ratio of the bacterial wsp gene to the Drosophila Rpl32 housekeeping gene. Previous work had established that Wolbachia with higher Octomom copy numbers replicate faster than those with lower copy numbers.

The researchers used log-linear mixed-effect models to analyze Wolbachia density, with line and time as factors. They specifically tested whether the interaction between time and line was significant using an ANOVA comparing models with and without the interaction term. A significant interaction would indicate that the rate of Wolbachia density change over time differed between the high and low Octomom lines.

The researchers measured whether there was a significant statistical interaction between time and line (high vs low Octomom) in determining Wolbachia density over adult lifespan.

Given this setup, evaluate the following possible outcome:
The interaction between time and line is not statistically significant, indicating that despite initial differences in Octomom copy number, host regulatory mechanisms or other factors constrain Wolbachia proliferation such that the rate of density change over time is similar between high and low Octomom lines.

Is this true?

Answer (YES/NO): YES